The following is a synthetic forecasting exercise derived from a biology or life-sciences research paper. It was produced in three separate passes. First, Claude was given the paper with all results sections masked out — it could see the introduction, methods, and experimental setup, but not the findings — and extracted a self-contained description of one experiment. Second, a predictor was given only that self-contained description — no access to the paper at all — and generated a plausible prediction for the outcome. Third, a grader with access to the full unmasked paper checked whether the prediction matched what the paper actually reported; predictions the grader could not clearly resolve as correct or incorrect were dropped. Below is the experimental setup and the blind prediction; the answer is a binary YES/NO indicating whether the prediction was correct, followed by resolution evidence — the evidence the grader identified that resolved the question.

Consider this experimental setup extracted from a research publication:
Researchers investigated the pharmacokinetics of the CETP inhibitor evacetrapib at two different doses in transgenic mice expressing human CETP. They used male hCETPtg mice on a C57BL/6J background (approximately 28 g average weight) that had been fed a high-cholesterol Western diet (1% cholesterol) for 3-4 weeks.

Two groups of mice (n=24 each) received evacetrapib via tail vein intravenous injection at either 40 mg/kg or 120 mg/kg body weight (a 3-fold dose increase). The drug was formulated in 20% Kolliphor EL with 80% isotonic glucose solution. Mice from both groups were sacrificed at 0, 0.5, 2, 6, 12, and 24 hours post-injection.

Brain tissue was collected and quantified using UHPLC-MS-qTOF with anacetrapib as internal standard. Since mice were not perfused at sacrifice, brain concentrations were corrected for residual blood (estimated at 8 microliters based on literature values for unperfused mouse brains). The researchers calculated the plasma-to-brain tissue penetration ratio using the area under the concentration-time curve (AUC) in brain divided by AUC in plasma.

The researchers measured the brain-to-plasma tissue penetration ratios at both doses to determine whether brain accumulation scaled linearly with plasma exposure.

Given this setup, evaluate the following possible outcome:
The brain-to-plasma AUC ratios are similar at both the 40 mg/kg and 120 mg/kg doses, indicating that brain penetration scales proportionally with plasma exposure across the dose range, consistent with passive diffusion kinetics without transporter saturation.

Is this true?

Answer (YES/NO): NO